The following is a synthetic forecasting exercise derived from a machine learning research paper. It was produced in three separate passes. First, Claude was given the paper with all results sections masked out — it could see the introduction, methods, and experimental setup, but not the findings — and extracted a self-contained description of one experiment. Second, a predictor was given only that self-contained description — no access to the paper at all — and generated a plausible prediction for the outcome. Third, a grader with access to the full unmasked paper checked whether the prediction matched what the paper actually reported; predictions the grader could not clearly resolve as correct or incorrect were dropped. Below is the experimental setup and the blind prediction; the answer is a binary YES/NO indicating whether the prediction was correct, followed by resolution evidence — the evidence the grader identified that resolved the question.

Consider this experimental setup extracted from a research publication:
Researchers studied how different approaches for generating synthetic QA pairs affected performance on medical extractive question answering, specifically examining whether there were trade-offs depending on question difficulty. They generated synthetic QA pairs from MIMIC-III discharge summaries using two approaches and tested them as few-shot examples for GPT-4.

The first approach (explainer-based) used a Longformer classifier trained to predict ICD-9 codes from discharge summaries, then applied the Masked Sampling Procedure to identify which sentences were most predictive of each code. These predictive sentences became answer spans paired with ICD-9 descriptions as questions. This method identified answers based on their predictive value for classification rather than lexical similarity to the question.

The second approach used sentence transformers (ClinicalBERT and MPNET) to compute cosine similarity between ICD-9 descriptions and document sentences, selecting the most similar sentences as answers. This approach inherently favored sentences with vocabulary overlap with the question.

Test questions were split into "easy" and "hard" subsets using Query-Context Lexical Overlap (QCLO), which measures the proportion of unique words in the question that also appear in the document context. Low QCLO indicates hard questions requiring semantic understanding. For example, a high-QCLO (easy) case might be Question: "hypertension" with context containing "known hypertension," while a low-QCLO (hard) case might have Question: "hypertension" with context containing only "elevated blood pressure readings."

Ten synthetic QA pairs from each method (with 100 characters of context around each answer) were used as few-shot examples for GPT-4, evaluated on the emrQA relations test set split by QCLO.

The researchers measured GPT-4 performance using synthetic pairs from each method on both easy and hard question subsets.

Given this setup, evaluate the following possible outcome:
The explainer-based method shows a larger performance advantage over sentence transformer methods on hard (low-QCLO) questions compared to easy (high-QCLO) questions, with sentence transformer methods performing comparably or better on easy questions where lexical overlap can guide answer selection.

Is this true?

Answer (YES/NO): YES